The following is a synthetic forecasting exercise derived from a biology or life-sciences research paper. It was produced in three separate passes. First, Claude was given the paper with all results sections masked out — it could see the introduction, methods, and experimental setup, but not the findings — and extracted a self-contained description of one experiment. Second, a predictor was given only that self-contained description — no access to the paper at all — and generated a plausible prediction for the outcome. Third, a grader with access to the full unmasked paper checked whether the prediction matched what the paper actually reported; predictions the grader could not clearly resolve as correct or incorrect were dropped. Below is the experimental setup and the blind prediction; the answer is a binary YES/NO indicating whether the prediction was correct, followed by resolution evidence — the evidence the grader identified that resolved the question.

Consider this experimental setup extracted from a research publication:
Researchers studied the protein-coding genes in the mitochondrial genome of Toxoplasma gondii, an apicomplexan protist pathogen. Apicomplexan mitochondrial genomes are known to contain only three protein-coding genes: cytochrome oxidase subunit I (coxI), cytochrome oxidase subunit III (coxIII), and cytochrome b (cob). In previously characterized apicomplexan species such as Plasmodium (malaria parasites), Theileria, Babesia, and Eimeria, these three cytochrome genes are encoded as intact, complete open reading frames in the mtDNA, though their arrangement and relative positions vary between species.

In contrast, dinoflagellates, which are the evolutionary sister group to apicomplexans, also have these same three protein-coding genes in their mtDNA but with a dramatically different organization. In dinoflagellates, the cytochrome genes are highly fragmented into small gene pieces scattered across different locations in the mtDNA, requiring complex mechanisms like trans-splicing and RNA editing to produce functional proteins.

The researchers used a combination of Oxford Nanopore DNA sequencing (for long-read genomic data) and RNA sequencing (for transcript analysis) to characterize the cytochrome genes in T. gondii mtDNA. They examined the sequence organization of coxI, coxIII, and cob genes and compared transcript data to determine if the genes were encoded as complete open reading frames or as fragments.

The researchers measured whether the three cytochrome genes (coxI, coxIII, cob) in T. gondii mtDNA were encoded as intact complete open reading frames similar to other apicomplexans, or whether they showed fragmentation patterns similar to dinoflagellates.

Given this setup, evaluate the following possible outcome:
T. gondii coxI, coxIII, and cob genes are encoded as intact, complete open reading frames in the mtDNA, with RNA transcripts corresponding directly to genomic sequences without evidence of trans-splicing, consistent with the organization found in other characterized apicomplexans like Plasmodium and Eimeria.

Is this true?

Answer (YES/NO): NO